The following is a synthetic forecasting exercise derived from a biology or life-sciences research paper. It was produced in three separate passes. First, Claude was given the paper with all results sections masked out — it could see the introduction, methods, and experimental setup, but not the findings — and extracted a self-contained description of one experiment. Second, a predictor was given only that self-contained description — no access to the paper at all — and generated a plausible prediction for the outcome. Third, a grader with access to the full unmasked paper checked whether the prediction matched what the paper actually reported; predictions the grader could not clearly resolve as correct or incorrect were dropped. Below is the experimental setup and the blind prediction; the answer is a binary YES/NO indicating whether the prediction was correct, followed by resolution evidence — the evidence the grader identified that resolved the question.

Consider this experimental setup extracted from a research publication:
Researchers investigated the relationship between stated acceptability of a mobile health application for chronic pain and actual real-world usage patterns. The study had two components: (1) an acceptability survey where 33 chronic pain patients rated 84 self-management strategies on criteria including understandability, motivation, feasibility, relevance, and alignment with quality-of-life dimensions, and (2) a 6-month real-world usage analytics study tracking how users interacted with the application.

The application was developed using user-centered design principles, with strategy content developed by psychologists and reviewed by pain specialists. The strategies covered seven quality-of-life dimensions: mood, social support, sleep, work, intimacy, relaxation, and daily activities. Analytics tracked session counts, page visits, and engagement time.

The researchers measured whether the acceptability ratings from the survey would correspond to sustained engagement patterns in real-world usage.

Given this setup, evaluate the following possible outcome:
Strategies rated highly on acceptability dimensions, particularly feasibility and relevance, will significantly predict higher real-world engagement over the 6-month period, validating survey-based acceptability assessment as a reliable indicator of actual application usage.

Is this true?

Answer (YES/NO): NO